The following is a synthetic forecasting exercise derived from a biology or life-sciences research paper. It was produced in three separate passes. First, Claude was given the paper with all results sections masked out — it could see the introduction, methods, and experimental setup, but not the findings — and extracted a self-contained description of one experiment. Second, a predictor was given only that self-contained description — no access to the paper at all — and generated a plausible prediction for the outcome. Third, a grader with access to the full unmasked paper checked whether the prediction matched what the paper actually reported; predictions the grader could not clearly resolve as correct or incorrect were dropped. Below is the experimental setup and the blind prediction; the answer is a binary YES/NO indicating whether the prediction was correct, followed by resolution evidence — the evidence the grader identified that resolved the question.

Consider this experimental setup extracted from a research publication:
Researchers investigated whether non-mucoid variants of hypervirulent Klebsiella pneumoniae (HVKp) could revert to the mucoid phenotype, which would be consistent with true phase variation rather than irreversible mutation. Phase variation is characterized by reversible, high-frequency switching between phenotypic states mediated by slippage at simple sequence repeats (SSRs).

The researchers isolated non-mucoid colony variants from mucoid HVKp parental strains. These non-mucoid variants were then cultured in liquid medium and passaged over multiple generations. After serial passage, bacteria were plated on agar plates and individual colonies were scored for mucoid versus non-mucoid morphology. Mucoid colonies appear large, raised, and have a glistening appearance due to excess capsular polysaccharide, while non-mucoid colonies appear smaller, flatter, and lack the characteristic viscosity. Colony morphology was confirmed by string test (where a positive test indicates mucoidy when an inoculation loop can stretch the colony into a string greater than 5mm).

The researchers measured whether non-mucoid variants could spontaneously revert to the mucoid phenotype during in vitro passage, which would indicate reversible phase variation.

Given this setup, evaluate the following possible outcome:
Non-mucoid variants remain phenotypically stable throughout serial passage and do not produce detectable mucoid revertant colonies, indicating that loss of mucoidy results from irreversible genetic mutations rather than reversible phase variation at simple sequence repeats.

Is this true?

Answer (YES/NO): NO